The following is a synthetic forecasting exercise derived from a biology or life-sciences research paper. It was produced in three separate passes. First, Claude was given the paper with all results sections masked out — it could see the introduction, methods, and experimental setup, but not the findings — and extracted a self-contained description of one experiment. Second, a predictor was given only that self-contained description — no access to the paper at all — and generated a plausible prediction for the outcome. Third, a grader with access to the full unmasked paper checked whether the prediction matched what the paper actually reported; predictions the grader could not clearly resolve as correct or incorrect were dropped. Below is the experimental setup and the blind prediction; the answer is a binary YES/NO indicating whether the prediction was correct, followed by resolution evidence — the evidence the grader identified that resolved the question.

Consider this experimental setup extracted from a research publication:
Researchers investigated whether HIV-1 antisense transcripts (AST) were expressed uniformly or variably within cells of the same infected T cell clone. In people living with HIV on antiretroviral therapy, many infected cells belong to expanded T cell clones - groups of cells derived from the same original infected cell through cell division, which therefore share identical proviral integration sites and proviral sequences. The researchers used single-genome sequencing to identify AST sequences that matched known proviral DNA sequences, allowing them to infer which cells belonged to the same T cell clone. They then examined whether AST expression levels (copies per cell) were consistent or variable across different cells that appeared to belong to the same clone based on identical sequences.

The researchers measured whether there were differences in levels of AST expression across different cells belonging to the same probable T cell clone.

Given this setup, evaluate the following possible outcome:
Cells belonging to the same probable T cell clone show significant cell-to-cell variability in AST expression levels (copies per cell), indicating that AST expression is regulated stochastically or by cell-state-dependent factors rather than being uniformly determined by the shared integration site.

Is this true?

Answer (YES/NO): YES